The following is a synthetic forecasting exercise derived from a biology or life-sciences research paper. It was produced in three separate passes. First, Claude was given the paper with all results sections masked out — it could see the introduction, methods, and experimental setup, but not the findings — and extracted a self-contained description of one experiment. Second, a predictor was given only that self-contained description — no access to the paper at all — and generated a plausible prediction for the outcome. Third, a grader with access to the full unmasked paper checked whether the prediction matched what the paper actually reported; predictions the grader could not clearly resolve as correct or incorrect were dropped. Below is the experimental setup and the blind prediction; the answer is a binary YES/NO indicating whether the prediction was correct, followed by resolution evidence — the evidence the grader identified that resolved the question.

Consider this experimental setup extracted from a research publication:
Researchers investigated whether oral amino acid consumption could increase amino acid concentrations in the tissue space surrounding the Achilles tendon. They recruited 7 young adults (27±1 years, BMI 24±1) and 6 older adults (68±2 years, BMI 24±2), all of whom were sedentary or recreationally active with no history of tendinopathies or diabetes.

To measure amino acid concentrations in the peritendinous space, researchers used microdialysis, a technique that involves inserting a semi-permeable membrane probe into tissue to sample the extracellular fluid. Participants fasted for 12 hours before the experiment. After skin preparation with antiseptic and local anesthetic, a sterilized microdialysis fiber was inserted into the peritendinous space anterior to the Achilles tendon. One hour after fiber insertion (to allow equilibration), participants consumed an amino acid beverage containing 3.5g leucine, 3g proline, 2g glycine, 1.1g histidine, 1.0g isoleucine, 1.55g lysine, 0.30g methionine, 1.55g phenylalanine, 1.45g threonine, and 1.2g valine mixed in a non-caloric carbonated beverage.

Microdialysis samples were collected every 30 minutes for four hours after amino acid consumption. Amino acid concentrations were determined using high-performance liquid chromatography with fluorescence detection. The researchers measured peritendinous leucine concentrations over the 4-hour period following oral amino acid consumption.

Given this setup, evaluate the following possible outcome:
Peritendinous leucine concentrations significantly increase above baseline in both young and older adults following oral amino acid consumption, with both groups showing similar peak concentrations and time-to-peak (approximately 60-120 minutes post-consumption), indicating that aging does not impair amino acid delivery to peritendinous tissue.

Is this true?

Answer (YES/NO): YES